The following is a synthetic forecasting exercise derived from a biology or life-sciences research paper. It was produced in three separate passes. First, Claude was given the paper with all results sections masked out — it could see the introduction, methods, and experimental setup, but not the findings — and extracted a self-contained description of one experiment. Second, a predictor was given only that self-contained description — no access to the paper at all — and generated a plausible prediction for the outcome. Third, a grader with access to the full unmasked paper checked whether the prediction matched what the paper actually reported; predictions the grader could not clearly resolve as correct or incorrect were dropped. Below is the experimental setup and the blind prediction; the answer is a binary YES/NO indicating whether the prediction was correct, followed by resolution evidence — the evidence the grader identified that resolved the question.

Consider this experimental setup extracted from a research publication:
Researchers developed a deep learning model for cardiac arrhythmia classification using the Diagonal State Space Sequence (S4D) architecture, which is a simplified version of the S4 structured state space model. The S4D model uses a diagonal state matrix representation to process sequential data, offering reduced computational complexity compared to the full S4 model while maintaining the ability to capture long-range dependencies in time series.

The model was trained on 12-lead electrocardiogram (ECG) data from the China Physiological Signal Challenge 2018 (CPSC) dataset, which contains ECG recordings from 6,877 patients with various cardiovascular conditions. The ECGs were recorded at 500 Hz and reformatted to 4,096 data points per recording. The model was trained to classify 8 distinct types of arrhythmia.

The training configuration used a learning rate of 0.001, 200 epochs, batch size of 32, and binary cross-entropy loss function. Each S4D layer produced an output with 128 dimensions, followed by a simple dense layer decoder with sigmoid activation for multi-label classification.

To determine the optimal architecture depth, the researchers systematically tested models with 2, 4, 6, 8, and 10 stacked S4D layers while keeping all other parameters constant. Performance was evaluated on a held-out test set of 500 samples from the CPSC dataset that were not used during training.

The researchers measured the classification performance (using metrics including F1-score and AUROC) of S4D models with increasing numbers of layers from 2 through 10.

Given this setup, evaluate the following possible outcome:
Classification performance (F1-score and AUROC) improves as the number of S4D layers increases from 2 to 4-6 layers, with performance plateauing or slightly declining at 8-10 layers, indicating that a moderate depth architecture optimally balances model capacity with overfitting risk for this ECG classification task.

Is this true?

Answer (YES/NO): NO